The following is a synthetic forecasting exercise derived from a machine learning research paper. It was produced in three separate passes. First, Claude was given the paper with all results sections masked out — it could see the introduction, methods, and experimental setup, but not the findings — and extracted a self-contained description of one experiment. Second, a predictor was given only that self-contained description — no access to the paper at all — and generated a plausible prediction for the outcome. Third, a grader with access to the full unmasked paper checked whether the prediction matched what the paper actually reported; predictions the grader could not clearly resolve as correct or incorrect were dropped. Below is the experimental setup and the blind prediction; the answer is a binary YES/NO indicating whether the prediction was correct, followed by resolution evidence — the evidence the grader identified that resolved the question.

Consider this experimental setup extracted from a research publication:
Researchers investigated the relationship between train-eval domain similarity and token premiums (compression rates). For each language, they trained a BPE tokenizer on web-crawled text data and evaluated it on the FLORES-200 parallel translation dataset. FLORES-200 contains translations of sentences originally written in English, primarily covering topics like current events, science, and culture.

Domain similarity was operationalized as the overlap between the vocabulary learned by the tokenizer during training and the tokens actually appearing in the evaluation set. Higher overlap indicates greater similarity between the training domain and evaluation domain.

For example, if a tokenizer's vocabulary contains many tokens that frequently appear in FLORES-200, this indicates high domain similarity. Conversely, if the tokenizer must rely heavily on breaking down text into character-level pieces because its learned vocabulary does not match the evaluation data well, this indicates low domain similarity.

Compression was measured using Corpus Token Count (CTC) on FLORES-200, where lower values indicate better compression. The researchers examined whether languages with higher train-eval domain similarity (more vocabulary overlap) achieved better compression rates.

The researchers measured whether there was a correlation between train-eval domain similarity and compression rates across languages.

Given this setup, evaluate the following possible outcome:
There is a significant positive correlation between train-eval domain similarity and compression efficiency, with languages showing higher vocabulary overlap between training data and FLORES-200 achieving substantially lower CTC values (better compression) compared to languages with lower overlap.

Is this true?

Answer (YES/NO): NO